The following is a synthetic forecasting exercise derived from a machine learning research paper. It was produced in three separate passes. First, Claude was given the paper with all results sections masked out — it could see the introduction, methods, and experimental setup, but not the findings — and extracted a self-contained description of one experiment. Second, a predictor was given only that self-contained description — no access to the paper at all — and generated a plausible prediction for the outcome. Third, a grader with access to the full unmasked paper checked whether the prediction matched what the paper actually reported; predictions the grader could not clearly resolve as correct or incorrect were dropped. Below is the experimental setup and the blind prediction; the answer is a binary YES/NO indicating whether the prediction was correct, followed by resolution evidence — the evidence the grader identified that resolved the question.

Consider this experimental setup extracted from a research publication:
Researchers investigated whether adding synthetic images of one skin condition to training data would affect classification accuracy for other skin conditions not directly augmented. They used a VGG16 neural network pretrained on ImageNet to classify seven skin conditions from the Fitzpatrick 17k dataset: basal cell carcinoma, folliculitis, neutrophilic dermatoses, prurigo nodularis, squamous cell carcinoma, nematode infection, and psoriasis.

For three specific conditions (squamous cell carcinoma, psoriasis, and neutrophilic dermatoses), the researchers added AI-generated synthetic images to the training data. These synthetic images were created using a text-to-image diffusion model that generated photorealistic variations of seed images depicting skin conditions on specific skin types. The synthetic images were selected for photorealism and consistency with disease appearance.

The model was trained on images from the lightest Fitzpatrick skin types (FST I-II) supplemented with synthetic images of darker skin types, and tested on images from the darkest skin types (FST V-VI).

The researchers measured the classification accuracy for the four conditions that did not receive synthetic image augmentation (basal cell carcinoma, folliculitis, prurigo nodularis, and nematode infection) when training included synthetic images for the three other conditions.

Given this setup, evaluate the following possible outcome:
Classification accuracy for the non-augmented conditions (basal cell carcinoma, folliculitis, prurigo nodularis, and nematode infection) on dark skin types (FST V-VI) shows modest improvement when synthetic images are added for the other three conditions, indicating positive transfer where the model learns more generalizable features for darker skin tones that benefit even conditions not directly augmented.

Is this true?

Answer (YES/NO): NO